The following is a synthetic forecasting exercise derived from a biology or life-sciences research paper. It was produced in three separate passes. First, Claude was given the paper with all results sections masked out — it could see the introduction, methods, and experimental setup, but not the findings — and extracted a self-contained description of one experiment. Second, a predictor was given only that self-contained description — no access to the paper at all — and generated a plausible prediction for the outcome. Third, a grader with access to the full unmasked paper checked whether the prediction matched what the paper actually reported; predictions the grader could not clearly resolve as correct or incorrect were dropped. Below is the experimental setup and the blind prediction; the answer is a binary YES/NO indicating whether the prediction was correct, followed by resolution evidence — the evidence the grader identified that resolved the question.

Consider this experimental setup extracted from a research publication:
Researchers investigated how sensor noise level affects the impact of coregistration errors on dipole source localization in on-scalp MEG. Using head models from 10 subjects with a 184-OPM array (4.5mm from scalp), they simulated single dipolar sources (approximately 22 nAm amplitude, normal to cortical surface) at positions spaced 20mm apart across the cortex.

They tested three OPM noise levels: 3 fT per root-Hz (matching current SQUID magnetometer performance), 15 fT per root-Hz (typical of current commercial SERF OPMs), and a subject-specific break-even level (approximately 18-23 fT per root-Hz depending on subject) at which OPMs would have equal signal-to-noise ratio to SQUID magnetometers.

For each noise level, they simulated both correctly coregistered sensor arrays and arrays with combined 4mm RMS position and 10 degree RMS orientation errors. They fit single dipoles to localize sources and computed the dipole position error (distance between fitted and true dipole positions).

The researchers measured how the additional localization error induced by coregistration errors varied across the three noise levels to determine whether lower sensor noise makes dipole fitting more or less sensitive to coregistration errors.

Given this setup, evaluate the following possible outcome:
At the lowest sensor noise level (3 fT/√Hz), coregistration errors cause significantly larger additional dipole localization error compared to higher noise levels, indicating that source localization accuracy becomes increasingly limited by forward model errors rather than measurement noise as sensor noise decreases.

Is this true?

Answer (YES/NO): NO